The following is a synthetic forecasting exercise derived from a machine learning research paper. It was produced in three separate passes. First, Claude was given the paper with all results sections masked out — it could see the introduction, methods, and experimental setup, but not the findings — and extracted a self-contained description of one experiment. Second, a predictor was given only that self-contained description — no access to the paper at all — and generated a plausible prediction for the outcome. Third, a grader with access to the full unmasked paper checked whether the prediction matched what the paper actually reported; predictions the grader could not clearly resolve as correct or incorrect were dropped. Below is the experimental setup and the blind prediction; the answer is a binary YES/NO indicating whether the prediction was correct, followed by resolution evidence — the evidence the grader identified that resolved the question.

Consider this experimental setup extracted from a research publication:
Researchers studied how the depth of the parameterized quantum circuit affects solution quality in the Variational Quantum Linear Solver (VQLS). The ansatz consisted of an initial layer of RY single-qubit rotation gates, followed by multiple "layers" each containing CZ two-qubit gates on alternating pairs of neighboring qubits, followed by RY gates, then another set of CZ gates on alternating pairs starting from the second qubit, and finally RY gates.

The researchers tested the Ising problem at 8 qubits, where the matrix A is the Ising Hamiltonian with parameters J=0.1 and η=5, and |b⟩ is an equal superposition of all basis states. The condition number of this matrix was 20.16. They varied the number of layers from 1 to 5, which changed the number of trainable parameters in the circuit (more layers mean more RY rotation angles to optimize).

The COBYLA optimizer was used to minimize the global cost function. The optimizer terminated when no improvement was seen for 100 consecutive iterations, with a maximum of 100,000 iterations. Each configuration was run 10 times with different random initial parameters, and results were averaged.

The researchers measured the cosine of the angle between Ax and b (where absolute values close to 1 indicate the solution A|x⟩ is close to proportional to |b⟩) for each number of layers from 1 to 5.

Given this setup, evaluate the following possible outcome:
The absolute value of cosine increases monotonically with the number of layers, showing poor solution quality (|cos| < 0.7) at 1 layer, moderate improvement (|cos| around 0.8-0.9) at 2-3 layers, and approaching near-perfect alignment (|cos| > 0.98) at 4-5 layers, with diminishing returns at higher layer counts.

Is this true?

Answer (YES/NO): NO